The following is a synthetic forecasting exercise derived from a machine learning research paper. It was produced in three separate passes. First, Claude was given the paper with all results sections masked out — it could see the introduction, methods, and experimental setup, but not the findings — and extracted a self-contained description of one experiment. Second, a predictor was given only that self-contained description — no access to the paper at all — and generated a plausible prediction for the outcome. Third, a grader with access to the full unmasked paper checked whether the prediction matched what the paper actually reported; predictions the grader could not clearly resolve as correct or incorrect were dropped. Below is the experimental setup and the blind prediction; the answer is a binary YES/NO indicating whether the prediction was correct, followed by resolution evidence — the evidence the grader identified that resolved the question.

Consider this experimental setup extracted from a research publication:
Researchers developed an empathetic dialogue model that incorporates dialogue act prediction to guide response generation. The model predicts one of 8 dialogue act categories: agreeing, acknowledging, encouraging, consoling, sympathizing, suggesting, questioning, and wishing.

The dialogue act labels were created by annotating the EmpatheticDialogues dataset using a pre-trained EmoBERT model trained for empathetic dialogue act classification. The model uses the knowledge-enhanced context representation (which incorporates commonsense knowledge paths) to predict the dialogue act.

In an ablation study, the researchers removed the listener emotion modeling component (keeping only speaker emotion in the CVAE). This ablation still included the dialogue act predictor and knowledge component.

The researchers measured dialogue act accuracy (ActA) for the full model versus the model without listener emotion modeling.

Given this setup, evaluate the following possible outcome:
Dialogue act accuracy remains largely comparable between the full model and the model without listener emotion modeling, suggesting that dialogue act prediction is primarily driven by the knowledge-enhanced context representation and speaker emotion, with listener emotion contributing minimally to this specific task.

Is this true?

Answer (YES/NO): NO